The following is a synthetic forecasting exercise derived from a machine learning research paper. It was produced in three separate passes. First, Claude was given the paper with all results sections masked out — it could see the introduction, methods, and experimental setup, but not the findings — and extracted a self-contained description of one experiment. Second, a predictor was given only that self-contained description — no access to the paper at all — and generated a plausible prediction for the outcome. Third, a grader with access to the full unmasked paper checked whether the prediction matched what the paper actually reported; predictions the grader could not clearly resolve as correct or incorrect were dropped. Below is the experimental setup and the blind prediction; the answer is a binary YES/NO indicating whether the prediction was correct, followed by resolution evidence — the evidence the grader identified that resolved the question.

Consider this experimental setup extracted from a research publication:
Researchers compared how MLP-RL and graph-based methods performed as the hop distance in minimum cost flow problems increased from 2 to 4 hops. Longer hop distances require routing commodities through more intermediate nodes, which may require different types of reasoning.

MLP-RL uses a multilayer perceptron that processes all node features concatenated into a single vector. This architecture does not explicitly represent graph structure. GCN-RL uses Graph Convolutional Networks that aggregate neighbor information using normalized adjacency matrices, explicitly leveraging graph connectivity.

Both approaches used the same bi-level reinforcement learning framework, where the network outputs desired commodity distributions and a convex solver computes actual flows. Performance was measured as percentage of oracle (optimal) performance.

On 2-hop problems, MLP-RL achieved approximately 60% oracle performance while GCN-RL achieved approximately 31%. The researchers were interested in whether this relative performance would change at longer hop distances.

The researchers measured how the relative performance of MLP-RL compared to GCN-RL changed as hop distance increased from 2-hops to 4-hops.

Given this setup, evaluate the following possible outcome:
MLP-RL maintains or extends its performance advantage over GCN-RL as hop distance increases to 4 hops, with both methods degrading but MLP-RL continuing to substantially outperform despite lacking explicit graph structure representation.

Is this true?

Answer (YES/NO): NO